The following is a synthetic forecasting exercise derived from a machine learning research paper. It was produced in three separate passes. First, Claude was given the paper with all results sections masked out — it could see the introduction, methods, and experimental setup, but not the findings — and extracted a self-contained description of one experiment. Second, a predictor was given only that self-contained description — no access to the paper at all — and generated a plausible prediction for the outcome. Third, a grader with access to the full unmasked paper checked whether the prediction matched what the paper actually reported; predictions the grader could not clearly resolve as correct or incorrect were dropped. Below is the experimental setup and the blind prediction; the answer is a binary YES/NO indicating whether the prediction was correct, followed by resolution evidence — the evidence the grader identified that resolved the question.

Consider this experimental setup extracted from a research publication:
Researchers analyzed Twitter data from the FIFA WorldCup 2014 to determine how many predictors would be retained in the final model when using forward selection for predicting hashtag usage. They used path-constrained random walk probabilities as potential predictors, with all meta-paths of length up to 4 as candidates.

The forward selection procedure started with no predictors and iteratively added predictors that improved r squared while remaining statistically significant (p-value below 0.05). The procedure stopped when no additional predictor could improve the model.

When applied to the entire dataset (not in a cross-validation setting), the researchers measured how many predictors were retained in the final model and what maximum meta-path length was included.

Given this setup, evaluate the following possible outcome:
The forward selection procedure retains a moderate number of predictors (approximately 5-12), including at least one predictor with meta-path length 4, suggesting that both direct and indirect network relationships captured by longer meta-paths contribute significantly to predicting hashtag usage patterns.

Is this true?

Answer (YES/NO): NO